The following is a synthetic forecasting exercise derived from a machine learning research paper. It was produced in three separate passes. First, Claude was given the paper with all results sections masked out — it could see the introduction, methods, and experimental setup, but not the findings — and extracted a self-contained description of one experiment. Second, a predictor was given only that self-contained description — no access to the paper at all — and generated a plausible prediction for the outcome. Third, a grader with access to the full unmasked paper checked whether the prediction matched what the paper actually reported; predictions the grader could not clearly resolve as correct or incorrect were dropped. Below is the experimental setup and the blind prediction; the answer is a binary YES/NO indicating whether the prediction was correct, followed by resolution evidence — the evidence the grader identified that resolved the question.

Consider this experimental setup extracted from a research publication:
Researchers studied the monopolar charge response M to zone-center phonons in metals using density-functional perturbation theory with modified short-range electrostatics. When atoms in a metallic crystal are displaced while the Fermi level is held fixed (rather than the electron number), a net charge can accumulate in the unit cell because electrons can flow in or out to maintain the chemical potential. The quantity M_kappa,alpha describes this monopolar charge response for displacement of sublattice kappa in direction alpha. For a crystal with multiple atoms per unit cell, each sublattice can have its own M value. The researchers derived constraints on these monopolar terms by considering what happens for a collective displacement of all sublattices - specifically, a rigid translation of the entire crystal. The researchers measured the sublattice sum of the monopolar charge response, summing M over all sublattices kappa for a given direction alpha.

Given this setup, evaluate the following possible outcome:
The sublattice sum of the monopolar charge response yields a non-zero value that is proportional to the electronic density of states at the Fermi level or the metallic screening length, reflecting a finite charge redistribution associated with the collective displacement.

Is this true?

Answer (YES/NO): NO